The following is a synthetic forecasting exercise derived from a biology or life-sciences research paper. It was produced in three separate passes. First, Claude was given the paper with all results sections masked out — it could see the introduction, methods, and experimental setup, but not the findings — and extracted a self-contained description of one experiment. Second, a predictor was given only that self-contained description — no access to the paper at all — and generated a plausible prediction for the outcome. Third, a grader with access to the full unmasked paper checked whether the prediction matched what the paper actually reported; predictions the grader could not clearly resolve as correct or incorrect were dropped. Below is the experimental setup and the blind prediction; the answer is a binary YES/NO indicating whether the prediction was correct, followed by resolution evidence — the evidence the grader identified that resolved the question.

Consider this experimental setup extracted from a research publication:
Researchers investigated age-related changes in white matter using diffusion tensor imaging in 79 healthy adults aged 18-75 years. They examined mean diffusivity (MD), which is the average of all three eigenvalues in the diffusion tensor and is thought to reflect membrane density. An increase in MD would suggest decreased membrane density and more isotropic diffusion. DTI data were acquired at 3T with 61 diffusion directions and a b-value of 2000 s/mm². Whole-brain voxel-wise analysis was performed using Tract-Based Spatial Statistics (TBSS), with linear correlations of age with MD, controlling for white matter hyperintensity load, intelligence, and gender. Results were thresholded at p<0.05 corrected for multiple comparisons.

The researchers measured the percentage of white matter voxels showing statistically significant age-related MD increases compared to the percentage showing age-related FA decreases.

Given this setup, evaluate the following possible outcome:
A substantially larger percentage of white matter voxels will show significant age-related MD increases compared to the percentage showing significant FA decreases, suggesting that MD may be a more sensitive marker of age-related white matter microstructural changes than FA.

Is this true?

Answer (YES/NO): NO